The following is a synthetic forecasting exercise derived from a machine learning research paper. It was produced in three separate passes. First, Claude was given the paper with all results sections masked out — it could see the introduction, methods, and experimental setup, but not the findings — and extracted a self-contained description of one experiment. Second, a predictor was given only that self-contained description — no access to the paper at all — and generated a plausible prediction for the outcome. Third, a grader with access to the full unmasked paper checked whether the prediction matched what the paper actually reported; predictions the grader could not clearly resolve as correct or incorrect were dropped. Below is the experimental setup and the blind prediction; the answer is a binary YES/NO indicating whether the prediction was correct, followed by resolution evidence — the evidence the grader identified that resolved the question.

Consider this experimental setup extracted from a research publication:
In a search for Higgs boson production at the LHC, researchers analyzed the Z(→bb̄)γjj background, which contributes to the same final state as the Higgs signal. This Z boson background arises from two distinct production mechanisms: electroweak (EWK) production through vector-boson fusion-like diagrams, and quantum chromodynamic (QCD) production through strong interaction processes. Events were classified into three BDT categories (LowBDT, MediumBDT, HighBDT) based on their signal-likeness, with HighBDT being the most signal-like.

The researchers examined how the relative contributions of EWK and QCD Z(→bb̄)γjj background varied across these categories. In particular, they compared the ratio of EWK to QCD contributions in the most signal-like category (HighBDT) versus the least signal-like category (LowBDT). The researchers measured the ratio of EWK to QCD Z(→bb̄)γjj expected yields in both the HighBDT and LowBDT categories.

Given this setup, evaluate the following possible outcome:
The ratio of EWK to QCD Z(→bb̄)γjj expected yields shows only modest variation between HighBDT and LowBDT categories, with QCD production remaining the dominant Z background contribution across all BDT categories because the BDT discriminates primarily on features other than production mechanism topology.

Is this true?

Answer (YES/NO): NO